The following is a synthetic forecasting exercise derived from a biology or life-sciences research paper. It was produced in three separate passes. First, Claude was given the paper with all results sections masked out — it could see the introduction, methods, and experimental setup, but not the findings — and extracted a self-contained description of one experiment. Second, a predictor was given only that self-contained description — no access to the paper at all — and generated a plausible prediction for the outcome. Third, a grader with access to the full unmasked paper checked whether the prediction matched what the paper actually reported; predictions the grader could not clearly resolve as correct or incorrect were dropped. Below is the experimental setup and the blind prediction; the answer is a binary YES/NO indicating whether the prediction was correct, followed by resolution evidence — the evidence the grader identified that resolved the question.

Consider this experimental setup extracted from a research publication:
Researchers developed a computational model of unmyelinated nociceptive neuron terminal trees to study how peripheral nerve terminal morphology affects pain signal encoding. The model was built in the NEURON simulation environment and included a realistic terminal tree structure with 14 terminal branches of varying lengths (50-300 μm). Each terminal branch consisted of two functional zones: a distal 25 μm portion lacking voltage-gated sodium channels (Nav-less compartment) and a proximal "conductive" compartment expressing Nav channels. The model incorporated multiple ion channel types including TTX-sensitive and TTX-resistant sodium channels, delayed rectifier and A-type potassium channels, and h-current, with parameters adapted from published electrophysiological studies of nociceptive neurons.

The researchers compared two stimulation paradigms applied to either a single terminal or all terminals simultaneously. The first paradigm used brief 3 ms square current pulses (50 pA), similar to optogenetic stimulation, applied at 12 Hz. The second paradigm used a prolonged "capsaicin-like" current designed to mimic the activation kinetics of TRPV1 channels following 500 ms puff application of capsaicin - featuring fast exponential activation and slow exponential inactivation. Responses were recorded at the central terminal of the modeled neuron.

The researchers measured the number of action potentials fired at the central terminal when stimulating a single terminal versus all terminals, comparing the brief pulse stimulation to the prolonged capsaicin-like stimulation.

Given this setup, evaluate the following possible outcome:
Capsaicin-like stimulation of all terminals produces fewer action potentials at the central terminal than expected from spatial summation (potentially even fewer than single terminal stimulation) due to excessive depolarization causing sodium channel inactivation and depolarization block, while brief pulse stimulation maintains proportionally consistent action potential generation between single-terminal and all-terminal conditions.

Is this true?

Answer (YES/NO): NO